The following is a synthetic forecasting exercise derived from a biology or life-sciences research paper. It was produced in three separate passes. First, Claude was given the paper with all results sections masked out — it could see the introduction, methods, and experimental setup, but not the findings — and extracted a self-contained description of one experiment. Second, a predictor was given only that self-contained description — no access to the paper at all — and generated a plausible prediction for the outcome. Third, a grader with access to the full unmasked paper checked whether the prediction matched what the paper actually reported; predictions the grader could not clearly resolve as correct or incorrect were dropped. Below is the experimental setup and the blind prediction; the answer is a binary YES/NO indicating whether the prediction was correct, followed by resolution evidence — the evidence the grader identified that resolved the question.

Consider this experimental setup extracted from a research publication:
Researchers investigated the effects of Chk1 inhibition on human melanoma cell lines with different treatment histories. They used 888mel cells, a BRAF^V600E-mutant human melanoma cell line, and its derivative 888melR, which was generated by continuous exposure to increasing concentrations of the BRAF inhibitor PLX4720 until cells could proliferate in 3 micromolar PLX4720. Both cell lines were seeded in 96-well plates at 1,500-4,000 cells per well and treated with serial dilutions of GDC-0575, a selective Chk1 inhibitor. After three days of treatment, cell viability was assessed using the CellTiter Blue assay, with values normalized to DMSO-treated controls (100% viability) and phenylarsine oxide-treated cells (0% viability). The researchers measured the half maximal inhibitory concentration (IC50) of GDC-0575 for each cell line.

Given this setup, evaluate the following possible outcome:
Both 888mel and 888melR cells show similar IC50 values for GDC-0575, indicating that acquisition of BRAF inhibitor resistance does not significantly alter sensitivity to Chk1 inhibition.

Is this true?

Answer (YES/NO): NO